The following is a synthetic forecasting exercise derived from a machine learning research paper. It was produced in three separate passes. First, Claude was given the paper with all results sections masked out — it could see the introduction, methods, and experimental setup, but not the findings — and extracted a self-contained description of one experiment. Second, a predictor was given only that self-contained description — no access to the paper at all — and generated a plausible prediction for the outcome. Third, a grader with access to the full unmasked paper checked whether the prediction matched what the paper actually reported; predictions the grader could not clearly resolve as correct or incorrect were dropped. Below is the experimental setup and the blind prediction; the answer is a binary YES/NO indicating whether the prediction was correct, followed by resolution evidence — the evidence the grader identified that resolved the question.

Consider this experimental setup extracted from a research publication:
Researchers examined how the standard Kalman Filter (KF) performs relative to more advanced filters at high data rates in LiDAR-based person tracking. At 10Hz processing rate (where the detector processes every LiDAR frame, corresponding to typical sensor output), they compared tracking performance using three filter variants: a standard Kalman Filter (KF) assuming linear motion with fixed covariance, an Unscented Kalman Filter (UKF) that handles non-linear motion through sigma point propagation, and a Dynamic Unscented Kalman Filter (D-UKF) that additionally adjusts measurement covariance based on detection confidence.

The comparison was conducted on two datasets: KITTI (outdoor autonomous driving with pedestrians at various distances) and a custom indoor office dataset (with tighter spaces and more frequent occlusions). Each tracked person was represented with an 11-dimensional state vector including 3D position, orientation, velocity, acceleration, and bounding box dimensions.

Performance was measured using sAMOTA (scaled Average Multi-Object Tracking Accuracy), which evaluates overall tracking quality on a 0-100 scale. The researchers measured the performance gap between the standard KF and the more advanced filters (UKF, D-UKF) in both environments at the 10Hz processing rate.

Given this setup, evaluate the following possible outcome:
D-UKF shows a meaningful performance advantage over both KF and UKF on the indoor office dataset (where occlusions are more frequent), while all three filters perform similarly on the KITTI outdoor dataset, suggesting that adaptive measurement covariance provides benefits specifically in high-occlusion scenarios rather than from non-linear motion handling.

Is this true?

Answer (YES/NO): NO